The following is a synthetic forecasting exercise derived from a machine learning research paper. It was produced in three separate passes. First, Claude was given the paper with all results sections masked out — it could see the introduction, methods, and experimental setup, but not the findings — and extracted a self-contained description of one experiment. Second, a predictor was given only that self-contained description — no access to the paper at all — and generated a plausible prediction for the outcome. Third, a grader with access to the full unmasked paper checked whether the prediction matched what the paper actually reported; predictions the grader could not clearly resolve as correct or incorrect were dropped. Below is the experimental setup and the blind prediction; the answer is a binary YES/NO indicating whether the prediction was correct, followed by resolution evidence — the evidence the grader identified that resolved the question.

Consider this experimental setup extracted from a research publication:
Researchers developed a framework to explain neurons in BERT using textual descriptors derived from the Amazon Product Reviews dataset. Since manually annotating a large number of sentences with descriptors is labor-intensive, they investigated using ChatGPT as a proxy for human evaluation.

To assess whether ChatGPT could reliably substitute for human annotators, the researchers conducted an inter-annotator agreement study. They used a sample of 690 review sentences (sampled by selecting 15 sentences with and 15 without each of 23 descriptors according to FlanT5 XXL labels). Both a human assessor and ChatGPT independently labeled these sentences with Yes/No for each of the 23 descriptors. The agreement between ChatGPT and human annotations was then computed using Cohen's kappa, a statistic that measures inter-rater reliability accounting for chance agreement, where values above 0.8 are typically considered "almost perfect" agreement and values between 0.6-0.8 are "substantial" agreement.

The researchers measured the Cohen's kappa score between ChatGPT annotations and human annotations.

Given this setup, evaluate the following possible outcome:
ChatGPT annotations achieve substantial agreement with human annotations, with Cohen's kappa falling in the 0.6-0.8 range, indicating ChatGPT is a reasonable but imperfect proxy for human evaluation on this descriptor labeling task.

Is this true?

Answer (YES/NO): NO